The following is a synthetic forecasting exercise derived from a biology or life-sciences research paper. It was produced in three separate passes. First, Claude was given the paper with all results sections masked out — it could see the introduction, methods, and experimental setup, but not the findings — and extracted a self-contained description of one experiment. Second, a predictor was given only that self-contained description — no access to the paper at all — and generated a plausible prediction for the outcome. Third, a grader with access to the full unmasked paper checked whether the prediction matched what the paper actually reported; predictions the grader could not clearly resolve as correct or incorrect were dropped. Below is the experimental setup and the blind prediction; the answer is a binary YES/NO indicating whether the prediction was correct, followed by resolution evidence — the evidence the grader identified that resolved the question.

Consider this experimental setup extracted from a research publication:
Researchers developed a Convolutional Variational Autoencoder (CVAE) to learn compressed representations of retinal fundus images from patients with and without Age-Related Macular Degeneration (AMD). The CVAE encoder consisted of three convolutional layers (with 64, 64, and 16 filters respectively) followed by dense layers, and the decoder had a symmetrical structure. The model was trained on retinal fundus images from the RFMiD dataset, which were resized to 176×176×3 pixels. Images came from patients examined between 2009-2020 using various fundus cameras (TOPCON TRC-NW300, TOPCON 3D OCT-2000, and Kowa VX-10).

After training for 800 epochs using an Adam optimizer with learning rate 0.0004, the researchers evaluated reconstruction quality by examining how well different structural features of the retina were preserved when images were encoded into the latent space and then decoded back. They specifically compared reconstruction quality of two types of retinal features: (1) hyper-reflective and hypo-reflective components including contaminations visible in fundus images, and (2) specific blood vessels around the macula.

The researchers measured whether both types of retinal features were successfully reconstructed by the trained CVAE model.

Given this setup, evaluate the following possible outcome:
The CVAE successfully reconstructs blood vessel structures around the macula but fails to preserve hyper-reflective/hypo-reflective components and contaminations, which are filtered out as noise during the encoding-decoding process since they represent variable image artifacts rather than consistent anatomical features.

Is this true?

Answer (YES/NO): NO